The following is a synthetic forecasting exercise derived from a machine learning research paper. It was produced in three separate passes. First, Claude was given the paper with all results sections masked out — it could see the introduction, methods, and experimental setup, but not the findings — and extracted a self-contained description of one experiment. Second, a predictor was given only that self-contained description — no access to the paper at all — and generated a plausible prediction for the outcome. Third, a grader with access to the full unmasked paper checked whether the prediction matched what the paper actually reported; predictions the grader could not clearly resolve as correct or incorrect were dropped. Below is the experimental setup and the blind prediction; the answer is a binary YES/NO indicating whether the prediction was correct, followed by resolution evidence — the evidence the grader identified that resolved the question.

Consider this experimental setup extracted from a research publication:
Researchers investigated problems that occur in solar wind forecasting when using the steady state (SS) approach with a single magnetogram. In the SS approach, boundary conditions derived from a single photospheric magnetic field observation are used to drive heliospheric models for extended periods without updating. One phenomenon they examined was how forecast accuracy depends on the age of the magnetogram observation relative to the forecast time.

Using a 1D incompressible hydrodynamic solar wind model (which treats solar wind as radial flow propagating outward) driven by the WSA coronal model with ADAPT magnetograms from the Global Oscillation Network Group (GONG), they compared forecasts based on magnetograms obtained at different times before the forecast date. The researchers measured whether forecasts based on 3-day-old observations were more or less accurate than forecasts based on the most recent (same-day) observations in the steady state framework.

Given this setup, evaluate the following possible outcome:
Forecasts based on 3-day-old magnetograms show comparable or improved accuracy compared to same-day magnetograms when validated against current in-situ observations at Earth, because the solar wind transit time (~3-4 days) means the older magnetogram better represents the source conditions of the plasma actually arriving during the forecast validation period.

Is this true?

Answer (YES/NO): YES